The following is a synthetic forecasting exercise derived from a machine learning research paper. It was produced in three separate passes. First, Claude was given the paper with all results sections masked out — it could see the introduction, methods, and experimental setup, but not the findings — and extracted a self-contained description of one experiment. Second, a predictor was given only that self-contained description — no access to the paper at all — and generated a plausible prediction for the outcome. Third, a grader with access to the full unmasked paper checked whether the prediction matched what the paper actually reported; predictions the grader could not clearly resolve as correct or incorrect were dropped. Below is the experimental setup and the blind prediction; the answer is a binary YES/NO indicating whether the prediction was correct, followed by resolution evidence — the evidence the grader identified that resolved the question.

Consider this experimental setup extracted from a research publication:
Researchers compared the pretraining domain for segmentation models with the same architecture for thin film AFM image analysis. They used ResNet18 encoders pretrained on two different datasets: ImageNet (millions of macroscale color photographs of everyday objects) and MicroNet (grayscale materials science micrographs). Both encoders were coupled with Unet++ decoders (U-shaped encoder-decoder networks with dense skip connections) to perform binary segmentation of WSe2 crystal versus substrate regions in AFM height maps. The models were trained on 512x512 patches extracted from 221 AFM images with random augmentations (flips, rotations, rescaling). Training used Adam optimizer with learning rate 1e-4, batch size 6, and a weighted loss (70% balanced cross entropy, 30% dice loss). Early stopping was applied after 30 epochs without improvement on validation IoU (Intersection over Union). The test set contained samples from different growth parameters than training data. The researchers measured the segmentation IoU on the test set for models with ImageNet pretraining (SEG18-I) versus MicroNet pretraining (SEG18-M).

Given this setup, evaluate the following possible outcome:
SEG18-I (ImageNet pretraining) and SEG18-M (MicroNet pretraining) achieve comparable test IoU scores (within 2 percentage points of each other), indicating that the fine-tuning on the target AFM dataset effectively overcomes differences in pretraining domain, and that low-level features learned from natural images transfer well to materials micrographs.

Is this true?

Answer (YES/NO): YES